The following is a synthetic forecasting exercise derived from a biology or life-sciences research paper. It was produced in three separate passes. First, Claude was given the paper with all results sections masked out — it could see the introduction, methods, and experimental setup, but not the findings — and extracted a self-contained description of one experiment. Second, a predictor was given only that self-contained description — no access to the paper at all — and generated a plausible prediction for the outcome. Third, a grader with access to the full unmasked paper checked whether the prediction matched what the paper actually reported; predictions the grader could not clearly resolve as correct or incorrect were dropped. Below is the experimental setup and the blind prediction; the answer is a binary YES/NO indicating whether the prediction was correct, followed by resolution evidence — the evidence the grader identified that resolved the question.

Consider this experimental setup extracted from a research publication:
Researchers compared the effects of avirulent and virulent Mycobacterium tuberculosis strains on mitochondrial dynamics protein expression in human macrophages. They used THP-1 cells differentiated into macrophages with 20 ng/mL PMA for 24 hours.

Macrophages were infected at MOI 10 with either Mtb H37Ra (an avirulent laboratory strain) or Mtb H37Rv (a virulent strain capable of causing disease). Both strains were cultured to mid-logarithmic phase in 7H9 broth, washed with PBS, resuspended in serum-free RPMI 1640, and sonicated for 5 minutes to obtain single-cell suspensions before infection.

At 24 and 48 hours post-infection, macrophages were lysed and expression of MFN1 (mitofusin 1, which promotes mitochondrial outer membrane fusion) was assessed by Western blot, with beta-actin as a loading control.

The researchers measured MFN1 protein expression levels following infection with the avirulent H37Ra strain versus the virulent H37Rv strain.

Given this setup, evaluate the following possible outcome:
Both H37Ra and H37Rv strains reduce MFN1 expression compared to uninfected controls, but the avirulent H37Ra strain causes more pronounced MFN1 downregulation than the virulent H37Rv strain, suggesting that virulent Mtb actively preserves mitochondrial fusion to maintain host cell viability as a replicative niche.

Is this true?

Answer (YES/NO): NO